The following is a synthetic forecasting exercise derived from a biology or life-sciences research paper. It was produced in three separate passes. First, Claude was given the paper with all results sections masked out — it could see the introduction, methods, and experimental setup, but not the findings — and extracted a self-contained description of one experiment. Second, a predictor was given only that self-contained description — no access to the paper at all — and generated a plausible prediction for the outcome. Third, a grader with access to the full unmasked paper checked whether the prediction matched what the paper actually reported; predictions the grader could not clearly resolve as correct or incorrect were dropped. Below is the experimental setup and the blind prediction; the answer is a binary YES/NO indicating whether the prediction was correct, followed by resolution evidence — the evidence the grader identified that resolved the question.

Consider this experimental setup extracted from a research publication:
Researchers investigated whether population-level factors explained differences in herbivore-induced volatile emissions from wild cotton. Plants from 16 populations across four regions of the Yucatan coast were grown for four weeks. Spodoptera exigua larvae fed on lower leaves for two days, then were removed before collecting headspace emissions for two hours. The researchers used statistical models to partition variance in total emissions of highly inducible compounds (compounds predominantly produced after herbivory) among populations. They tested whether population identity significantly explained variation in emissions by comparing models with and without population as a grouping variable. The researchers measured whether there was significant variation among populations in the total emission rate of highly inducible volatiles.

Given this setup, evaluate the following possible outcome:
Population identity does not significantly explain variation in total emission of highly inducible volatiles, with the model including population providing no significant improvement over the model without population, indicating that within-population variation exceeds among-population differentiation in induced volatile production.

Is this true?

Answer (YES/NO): YES